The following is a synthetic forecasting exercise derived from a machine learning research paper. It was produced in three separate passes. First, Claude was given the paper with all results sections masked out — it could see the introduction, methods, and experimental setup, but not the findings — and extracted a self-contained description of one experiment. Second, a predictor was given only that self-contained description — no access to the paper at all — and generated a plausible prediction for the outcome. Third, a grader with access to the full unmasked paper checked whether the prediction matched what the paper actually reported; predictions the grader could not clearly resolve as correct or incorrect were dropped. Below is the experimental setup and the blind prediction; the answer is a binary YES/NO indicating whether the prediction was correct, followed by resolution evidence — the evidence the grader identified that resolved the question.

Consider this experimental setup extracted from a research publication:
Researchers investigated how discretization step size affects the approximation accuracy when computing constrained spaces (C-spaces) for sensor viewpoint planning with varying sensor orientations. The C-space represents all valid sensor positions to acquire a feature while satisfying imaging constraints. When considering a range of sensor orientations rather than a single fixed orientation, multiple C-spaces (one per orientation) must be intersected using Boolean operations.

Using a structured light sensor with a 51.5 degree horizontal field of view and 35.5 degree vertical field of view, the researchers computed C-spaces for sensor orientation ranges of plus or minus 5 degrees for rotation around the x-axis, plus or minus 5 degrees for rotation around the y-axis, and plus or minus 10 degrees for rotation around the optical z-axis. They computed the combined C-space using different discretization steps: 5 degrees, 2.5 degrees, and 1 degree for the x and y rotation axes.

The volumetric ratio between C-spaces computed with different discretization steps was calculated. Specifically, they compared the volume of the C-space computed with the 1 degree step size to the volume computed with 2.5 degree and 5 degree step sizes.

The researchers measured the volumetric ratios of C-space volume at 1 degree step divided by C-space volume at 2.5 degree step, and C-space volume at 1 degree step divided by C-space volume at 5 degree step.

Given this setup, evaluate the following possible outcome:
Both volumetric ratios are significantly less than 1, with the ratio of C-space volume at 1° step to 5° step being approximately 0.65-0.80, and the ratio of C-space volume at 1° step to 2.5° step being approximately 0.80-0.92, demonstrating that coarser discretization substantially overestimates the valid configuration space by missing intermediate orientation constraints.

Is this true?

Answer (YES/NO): NO